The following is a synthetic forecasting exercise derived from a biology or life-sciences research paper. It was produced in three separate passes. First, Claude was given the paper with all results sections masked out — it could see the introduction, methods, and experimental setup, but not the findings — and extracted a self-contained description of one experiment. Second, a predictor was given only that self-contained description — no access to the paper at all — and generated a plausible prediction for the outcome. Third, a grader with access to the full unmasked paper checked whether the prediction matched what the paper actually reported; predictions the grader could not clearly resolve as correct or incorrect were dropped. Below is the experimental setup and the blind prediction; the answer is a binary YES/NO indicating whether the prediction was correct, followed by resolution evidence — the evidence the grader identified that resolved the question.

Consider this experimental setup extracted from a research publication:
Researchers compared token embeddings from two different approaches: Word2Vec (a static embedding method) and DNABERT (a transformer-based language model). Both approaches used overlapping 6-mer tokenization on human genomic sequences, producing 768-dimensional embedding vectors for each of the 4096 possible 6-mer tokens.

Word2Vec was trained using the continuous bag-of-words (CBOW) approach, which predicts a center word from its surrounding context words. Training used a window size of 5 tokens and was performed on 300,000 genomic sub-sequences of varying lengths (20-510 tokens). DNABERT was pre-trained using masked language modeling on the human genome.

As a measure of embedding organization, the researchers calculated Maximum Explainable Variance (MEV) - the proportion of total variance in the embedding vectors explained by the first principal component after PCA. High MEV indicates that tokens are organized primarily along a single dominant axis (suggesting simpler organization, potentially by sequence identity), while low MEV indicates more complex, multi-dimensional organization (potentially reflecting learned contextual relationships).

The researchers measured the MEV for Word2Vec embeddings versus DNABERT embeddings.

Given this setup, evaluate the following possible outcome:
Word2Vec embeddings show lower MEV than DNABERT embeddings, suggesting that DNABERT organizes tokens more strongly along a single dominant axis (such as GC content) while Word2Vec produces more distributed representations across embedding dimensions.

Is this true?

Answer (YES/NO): YES